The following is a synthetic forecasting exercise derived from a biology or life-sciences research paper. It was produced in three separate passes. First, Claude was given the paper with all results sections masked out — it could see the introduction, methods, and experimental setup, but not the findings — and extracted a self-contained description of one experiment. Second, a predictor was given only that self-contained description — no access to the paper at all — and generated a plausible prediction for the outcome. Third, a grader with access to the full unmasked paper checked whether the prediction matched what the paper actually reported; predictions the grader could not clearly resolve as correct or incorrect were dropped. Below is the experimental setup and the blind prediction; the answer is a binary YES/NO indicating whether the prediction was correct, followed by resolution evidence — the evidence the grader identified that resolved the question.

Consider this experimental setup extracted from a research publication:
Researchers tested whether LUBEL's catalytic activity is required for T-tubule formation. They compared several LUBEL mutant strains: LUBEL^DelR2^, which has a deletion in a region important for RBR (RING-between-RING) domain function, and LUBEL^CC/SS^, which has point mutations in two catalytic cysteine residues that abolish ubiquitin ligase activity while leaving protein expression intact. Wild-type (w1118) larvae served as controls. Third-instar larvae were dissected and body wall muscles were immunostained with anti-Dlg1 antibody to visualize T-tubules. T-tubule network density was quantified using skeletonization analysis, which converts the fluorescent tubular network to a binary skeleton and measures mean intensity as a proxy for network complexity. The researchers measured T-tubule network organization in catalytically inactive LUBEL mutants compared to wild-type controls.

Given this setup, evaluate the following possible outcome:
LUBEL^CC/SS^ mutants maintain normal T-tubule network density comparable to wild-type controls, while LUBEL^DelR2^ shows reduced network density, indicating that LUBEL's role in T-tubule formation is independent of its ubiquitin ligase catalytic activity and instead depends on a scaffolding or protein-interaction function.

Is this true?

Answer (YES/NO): NO